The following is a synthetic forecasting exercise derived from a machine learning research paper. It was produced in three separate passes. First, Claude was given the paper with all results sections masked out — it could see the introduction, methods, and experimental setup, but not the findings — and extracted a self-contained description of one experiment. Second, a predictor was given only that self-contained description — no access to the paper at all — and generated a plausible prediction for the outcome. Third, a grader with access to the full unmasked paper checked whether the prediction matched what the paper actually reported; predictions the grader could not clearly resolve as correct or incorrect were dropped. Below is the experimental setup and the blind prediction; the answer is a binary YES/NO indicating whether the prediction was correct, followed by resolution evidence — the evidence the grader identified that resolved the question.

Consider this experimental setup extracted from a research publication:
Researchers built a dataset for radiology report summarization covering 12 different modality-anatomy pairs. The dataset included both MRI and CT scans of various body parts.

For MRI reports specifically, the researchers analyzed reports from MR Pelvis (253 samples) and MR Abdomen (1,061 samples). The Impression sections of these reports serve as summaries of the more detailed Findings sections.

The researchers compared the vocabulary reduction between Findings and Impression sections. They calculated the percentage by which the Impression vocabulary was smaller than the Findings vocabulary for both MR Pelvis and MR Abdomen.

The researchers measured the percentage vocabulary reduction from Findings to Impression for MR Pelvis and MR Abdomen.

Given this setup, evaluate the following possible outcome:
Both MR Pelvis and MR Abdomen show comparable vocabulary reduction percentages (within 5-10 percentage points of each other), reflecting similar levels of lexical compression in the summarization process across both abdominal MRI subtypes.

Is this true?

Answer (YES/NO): YES